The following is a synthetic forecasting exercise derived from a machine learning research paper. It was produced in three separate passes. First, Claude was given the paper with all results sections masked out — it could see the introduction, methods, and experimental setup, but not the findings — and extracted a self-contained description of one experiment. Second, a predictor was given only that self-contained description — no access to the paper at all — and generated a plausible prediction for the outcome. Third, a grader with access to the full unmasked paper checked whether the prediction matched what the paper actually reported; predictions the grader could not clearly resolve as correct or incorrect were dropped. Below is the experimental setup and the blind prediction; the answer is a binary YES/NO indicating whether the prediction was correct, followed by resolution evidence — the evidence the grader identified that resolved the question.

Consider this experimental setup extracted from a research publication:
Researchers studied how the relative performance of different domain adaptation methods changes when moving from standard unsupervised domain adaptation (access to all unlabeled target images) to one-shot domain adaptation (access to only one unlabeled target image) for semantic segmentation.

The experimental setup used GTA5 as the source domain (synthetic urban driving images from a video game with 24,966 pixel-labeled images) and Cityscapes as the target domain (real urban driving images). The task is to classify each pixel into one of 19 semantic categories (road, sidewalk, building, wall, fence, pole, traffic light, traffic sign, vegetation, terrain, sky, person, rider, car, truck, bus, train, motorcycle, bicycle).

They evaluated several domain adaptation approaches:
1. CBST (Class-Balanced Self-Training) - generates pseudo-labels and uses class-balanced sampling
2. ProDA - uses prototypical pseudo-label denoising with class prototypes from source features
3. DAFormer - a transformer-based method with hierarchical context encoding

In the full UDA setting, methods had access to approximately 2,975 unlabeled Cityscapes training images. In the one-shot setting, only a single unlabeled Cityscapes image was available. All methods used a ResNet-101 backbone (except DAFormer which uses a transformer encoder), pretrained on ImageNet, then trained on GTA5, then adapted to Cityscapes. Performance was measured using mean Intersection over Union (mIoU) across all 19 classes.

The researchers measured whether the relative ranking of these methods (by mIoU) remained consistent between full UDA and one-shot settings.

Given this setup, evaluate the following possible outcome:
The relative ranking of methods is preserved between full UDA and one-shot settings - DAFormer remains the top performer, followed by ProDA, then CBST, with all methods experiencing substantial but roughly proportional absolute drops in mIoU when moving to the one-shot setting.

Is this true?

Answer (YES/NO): NO